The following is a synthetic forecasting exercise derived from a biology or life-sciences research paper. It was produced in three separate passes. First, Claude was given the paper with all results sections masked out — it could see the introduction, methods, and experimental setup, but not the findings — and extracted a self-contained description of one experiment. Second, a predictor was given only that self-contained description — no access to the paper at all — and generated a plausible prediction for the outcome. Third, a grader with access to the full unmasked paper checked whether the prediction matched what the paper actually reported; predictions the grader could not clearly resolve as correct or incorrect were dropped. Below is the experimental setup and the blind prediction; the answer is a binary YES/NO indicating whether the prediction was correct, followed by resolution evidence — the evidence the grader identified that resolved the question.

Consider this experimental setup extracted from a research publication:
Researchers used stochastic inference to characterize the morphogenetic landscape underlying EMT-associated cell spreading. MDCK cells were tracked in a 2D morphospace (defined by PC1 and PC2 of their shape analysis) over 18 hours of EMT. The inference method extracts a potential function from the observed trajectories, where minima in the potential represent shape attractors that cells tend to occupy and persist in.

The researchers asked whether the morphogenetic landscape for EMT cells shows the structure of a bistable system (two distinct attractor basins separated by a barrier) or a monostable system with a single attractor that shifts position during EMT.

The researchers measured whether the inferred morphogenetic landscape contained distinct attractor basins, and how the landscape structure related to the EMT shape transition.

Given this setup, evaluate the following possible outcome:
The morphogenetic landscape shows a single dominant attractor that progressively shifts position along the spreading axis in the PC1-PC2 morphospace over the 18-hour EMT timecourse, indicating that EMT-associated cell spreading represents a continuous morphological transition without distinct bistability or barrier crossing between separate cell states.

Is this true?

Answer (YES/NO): NO